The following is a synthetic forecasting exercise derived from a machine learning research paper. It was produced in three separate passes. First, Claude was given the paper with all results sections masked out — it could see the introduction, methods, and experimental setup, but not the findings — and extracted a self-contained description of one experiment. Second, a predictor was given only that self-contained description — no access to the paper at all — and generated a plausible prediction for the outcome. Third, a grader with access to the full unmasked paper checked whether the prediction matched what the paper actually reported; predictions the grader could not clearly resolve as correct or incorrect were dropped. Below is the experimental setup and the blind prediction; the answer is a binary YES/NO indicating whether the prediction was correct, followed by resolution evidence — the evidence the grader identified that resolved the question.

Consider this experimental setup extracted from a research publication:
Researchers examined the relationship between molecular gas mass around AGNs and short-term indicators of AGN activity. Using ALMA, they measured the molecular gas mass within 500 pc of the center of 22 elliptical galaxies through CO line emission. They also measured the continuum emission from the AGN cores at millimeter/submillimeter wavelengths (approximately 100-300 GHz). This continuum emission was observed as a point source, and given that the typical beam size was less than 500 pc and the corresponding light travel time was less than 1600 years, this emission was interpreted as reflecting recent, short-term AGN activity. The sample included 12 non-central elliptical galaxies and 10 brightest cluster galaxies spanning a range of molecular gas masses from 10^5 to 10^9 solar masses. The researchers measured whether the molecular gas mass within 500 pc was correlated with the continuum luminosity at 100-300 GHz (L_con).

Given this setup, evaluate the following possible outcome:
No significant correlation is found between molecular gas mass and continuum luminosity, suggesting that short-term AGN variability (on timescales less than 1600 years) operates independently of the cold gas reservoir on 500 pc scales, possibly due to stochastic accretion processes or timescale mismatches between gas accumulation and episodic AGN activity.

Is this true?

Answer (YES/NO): NO